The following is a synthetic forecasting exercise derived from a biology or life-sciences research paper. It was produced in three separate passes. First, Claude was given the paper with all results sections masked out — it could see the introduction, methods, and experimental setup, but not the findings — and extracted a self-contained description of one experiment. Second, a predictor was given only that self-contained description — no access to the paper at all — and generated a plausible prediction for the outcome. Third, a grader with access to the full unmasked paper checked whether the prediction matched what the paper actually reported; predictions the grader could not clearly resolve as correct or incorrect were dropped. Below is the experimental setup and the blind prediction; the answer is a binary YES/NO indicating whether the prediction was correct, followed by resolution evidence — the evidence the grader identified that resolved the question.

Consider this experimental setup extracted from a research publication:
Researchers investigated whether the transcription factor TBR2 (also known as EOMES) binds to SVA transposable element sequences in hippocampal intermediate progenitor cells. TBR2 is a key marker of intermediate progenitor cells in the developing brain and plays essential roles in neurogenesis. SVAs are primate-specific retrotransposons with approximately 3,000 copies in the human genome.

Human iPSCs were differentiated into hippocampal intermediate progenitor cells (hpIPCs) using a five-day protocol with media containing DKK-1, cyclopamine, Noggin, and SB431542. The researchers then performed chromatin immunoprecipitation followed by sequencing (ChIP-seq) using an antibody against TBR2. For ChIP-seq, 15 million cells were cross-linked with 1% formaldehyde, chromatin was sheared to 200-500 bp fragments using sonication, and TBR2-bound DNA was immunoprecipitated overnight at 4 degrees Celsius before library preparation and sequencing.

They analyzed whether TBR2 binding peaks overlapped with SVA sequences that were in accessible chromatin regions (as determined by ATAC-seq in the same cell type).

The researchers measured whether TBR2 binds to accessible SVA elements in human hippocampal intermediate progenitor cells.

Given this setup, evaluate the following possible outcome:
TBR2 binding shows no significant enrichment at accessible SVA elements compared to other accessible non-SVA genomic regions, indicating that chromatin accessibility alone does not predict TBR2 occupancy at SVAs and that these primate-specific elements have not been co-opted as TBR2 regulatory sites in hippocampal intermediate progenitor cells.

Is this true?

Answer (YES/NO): NO